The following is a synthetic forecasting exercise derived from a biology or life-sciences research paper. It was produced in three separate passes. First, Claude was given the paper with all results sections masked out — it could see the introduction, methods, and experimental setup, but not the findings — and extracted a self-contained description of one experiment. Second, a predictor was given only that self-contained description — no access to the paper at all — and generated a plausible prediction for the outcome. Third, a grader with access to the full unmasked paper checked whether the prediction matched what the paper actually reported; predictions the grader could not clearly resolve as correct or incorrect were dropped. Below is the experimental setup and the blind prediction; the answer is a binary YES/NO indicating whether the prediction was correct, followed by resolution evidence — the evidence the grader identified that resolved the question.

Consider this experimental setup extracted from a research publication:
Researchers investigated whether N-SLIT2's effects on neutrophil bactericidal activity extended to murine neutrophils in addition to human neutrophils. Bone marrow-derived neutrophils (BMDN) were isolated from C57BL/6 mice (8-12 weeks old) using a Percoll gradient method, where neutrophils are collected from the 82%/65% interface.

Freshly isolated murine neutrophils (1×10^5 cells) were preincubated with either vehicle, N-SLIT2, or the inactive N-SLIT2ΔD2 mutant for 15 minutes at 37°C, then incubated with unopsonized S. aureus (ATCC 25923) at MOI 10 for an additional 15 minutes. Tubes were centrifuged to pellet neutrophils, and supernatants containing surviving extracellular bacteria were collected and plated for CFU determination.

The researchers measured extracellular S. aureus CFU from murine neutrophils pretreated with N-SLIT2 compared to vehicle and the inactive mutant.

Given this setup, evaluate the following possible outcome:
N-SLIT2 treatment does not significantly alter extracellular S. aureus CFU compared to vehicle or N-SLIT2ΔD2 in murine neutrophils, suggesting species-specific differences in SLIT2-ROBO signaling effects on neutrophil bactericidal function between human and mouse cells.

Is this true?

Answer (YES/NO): NO